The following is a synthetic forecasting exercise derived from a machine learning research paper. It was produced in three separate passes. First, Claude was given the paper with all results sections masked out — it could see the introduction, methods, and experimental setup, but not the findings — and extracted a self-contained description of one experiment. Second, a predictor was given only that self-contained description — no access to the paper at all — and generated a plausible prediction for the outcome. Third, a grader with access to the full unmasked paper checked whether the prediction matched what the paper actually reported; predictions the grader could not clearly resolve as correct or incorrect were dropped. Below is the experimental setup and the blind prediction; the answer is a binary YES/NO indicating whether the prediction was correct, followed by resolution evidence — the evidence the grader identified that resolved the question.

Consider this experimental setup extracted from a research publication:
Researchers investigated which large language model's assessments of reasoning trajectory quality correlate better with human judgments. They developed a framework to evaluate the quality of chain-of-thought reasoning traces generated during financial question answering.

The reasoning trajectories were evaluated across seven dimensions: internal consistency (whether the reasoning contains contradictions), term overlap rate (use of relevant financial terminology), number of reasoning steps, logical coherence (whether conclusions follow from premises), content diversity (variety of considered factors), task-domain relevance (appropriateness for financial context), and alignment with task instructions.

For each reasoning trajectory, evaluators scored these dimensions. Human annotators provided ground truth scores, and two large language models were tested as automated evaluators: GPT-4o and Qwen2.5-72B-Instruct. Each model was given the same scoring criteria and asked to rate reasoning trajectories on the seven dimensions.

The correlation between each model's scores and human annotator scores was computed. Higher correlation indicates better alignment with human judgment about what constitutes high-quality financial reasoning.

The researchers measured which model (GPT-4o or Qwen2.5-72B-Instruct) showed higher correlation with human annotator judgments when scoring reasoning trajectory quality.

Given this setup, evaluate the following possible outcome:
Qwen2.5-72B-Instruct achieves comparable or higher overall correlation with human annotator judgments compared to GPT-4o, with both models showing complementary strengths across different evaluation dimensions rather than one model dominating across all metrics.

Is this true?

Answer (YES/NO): NO